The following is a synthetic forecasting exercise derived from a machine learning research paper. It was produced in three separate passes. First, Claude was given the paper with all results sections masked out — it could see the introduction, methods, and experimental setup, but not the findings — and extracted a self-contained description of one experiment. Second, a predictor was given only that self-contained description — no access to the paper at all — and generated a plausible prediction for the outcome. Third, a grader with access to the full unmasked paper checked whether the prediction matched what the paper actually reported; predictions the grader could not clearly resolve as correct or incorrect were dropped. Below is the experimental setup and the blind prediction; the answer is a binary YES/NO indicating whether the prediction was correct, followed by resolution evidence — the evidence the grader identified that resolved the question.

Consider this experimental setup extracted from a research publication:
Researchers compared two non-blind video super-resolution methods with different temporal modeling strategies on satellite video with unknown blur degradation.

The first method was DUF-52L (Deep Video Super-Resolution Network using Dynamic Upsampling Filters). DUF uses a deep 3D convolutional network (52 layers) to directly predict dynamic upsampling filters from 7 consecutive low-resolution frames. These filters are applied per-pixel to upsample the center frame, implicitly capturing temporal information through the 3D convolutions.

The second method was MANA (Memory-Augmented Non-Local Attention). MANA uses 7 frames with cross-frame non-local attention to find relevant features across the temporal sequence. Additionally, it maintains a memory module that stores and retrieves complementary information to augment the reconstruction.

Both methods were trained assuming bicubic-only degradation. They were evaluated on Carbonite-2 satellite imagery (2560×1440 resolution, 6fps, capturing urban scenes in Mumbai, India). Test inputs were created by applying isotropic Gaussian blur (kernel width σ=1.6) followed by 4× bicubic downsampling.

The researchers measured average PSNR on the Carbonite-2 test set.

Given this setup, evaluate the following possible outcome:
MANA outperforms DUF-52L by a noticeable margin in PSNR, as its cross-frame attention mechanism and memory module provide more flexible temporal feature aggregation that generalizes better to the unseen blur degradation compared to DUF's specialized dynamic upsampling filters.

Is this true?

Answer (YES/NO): YES